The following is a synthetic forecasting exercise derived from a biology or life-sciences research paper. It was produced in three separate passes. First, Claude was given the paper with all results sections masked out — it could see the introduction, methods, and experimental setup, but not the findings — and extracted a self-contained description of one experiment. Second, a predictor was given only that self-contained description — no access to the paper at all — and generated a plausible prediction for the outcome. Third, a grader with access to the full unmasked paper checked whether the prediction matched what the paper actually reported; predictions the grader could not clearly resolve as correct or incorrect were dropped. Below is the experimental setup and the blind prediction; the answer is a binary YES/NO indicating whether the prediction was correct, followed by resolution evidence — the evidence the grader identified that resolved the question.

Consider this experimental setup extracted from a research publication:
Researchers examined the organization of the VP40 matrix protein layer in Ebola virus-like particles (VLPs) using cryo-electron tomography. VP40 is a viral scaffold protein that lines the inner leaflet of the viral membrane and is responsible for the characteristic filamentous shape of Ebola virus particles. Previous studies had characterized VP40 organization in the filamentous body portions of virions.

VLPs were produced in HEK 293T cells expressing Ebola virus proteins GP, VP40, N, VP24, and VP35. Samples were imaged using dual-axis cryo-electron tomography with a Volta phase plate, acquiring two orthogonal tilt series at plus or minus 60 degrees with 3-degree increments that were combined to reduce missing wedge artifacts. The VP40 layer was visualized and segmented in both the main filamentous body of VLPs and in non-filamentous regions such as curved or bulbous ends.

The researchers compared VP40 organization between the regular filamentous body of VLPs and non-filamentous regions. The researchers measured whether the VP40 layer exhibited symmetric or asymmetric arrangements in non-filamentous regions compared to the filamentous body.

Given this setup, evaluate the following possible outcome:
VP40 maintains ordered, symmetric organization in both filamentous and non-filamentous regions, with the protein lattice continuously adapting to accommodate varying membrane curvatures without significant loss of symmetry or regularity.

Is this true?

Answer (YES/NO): NO